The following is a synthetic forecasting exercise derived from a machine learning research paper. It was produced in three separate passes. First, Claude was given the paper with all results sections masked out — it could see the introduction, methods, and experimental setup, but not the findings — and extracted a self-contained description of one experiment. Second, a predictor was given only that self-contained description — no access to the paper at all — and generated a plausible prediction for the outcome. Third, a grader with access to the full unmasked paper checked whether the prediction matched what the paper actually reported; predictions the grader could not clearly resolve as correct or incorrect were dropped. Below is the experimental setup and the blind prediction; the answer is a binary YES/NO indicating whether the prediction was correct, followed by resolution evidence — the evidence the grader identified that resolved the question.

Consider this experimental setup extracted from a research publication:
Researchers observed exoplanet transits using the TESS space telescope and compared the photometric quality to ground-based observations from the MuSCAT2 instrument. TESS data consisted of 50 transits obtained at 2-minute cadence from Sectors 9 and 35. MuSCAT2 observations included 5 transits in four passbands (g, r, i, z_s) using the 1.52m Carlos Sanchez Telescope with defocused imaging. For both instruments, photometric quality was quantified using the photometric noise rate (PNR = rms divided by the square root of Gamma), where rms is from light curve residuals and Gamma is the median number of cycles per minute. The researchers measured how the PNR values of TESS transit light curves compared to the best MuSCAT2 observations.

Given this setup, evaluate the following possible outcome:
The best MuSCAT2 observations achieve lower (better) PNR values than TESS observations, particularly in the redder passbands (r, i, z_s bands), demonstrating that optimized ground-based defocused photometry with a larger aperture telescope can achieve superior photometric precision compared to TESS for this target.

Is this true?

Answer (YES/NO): NO